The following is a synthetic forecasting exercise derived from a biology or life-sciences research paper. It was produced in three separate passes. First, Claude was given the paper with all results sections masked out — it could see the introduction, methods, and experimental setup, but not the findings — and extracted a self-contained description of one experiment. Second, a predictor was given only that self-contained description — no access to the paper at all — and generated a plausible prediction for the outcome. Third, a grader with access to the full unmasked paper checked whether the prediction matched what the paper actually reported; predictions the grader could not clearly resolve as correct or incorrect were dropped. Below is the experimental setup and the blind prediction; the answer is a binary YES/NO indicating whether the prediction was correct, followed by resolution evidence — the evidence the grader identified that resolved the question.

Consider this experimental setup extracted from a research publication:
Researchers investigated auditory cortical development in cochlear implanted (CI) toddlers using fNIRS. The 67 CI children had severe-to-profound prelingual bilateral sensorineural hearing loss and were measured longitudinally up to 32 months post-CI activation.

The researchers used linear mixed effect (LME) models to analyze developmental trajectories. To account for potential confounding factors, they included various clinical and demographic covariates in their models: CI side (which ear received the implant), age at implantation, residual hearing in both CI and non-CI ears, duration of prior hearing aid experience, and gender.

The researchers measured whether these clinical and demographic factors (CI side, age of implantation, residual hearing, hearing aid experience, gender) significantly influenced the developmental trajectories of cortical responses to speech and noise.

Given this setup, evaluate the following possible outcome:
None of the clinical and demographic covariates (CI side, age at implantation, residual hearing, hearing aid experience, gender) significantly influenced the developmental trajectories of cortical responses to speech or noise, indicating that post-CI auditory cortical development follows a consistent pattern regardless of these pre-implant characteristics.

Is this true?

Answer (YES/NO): YES